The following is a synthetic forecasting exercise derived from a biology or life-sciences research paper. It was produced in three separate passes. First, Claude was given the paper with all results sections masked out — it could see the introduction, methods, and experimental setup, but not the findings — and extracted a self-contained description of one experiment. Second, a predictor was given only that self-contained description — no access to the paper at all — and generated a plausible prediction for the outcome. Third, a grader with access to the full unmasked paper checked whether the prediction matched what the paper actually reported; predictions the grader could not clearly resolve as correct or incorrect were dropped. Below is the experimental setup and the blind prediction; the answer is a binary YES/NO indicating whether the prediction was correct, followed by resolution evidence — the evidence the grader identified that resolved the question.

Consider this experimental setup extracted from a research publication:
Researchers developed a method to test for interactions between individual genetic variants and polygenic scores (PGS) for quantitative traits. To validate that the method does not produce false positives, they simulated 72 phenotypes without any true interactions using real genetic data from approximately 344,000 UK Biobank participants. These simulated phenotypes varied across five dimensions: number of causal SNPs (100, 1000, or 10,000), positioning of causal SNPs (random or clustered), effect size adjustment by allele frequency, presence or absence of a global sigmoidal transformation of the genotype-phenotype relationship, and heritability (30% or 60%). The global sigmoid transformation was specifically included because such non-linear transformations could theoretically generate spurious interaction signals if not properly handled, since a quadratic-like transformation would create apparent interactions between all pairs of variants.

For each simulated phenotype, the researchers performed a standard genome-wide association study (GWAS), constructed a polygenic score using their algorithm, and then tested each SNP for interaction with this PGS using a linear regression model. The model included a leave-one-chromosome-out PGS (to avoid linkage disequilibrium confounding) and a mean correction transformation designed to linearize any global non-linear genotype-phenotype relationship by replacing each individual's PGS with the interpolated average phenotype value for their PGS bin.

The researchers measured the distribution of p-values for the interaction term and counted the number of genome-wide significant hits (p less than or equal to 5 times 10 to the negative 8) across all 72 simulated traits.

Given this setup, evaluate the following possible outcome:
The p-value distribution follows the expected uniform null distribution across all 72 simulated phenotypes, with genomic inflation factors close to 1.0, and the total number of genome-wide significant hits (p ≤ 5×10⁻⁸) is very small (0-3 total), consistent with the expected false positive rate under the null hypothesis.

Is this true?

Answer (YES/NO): NO